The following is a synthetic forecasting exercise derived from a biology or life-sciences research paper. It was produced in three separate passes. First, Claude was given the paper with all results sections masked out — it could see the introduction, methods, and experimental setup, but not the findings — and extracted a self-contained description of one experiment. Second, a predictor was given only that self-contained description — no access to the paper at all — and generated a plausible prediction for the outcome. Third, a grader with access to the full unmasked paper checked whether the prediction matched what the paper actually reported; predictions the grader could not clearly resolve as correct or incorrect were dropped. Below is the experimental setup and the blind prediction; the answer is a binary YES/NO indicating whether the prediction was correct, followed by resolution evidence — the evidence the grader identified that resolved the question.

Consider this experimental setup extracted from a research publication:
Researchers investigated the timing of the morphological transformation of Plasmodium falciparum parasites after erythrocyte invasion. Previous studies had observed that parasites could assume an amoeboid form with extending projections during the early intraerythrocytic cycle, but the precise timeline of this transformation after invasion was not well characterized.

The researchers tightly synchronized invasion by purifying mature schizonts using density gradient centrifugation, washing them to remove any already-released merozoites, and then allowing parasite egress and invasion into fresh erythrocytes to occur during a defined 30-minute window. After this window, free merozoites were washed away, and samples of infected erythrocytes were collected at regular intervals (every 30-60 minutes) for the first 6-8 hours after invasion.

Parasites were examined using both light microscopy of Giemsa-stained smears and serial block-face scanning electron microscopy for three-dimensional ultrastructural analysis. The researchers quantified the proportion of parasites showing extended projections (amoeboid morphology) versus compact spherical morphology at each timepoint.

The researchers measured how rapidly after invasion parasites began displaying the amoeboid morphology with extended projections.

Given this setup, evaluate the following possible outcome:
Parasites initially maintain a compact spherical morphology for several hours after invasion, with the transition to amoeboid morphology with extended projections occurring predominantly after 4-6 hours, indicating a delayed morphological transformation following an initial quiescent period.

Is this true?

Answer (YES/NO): NO